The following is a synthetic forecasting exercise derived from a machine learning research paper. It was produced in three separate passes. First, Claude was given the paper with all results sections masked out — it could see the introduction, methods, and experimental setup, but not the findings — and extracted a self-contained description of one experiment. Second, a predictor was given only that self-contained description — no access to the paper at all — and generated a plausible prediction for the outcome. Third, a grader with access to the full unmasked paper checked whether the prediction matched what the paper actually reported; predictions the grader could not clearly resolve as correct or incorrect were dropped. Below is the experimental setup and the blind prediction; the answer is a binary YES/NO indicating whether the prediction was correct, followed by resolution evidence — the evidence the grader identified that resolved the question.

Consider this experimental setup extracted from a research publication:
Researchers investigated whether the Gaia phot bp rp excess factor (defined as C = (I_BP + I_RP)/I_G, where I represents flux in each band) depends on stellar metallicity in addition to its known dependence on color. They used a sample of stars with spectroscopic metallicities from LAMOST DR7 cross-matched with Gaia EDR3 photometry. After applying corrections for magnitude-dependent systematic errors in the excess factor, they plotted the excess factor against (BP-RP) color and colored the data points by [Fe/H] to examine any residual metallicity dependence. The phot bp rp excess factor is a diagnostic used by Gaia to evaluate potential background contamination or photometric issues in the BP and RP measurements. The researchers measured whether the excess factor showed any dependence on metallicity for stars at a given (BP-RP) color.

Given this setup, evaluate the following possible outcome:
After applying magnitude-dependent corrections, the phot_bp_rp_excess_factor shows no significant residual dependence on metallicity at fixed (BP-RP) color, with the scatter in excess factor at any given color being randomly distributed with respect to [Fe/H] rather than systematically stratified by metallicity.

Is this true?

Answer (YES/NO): NO